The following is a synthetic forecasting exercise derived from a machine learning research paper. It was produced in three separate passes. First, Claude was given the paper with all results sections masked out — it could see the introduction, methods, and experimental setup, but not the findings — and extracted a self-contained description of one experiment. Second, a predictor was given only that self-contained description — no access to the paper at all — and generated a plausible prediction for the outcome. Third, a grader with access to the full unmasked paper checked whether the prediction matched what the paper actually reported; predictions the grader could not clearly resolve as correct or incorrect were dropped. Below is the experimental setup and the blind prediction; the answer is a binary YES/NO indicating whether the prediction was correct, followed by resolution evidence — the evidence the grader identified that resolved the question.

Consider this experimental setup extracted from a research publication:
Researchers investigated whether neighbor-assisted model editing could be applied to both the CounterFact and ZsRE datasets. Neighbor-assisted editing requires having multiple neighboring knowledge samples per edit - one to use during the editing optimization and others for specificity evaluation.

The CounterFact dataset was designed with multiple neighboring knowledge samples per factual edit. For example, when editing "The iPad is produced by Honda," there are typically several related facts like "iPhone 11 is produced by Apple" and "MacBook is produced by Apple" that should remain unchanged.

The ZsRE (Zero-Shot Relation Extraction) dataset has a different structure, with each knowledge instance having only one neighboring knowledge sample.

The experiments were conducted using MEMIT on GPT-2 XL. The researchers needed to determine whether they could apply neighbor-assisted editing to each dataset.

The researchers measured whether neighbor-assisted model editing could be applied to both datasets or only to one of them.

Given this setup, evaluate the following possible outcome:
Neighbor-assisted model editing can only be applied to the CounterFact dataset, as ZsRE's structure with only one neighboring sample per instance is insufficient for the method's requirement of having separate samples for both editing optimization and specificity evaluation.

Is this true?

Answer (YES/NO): YES